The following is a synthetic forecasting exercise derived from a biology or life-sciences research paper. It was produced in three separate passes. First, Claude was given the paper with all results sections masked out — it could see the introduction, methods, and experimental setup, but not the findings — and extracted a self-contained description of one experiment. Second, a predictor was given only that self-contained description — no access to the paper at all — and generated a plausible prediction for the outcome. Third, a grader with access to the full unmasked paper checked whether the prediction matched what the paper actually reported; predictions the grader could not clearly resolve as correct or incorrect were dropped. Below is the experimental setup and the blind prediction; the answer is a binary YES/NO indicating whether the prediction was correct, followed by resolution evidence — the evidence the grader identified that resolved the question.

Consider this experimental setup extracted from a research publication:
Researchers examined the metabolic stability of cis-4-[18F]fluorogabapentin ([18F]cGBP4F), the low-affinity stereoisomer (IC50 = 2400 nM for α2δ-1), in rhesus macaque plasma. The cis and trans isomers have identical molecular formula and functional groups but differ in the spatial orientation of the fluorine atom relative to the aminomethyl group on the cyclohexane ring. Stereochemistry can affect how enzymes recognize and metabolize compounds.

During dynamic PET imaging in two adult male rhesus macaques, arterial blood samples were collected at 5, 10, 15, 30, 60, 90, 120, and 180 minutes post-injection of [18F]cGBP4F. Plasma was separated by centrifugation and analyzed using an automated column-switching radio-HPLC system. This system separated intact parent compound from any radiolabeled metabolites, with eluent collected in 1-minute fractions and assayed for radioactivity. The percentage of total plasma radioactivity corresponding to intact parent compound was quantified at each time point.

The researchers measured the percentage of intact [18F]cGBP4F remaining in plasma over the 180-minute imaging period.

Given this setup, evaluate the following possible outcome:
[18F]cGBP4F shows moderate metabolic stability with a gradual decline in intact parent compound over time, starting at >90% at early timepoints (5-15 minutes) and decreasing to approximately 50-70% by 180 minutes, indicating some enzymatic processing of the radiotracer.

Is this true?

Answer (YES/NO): NO